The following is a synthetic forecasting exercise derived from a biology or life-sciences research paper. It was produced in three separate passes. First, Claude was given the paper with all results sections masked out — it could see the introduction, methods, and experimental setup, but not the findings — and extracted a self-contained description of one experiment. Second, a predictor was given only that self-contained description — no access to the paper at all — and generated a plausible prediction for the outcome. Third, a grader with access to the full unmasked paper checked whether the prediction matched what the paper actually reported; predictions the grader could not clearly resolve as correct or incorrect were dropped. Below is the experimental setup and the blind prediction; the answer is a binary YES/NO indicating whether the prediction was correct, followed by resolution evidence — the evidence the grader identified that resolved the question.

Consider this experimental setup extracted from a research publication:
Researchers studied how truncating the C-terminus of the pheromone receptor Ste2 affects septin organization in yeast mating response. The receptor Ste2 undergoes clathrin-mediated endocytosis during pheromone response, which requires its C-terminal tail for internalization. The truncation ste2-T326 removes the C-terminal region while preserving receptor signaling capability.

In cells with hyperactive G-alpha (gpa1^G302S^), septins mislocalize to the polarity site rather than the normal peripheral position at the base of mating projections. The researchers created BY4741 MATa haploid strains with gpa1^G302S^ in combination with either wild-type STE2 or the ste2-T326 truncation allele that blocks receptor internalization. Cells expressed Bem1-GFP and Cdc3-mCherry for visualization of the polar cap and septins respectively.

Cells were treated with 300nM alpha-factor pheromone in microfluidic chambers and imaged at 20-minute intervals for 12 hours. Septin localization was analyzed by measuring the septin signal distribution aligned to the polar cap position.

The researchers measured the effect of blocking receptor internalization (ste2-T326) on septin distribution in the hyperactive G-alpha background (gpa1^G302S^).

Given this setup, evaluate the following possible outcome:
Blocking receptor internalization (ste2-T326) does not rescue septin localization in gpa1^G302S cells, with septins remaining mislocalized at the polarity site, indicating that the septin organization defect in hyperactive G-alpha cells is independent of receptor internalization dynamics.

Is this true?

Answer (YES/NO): NO